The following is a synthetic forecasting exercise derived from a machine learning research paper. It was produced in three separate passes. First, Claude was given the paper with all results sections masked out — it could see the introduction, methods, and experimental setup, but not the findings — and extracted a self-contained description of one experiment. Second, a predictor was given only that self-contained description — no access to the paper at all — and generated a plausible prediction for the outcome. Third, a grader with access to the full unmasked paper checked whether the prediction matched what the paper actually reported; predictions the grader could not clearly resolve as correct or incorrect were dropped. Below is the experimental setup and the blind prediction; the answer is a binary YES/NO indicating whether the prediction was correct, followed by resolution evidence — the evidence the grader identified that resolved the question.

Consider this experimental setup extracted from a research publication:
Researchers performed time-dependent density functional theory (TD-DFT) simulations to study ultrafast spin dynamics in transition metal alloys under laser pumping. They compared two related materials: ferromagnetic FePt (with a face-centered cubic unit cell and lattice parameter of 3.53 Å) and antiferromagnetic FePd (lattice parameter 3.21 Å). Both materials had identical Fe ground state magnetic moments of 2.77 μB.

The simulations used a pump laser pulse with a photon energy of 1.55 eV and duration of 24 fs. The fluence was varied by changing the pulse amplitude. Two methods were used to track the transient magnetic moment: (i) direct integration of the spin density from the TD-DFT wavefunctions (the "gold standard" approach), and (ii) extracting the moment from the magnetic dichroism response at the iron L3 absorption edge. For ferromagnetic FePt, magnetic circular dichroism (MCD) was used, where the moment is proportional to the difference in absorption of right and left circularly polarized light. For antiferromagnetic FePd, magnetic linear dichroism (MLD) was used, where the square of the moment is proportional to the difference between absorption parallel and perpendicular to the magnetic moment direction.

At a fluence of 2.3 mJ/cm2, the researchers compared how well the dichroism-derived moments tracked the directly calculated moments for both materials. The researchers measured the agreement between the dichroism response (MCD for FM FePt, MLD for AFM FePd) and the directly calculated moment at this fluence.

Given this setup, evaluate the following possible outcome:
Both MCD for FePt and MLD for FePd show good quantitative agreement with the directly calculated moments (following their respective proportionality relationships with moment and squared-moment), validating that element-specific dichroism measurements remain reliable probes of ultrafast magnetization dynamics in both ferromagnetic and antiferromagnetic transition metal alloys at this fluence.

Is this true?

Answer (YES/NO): NO